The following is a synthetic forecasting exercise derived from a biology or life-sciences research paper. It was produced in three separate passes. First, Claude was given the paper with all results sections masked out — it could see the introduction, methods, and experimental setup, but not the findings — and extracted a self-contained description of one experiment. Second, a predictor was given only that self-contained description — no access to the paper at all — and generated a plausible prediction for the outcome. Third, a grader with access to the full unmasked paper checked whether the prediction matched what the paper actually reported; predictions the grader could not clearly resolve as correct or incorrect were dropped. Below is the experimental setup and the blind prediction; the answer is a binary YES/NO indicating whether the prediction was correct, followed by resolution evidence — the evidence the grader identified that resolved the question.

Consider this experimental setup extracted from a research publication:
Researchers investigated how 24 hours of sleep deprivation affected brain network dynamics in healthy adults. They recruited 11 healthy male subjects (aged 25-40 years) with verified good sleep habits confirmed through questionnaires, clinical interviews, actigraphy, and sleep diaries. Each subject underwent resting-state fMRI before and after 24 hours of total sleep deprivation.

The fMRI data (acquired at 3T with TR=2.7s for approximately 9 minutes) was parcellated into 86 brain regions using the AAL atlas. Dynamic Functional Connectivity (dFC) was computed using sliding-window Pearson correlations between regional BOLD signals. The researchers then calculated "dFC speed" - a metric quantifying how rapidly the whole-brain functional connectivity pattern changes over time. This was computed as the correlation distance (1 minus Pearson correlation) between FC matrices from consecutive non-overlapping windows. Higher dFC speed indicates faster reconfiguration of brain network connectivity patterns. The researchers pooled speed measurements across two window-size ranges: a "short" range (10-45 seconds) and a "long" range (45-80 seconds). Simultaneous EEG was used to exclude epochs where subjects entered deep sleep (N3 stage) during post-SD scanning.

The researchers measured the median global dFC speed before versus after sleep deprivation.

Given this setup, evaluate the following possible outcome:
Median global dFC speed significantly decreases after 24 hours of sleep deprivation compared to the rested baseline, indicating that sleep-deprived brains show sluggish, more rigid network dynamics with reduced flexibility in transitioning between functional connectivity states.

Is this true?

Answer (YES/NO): YES